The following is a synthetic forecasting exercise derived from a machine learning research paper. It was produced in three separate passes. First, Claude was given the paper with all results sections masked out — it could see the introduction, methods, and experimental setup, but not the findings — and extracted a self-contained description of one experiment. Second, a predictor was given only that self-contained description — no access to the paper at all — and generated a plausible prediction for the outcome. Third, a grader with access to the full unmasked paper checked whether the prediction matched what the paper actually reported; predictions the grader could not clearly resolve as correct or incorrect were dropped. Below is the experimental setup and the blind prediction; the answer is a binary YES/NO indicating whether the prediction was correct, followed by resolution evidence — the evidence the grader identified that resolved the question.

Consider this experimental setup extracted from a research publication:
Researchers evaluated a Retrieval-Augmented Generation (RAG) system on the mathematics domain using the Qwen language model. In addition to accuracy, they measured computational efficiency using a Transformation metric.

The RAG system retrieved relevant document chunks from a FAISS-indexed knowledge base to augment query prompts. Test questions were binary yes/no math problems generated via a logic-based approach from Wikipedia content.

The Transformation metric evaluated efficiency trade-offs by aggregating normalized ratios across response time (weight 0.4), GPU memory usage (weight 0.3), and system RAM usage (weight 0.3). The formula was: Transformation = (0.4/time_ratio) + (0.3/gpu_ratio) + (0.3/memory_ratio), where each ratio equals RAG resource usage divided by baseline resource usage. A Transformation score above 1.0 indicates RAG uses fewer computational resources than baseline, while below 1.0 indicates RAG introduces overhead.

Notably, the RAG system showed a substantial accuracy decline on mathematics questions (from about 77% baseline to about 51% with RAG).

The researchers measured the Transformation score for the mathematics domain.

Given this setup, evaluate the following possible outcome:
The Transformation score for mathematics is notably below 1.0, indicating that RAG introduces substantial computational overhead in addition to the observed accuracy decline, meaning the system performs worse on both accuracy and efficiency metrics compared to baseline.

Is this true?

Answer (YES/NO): NO